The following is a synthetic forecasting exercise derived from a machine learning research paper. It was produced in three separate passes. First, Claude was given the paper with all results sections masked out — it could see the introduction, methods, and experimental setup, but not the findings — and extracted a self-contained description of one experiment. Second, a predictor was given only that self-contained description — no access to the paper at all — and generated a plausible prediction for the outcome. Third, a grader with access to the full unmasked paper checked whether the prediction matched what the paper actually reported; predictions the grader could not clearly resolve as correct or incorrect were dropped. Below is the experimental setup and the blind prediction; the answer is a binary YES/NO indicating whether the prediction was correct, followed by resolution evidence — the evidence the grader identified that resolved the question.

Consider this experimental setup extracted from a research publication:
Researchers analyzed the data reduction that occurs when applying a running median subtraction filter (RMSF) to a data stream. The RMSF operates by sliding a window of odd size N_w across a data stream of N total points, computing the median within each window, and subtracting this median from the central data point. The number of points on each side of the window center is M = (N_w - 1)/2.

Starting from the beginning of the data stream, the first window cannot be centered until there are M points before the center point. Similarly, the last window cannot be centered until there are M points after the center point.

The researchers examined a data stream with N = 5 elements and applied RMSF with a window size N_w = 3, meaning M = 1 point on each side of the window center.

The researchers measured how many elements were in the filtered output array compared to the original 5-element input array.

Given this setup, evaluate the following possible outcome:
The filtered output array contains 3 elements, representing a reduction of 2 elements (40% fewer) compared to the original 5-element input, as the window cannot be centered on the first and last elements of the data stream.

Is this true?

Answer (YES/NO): YES